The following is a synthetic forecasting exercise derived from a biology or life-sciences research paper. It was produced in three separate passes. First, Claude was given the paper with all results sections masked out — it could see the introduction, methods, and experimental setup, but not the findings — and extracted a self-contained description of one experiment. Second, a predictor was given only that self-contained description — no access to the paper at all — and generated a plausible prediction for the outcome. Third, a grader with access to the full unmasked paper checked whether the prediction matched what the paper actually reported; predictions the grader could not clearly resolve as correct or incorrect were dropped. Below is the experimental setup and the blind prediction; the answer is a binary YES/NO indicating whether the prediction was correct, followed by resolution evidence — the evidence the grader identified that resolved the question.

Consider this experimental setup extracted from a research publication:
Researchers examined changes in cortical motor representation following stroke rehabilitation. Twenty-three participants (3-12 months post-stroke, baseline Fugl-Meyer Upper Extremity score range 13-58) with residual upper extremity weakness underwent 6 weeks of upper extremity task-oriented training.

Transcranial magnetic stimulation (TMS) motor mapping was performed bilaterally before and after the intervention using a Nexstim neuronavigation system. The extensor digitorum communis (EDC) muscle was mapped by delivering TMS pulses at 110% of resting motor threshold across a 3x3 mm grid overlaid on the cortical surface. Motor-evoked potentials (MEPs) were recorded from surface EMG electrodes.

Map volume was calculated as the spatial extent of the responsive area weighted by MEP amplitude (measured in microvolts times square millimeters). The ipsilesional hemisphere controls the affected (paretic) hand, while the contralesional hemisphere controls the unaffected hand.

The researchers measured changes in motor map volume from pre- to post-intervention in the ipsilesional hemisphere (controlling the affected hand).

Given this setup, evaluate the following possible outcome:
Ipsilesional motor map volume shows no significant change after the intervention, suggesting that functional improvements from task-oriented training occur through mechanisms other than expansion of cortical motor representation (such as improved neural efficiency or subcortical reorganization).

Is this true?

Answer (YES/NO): YES